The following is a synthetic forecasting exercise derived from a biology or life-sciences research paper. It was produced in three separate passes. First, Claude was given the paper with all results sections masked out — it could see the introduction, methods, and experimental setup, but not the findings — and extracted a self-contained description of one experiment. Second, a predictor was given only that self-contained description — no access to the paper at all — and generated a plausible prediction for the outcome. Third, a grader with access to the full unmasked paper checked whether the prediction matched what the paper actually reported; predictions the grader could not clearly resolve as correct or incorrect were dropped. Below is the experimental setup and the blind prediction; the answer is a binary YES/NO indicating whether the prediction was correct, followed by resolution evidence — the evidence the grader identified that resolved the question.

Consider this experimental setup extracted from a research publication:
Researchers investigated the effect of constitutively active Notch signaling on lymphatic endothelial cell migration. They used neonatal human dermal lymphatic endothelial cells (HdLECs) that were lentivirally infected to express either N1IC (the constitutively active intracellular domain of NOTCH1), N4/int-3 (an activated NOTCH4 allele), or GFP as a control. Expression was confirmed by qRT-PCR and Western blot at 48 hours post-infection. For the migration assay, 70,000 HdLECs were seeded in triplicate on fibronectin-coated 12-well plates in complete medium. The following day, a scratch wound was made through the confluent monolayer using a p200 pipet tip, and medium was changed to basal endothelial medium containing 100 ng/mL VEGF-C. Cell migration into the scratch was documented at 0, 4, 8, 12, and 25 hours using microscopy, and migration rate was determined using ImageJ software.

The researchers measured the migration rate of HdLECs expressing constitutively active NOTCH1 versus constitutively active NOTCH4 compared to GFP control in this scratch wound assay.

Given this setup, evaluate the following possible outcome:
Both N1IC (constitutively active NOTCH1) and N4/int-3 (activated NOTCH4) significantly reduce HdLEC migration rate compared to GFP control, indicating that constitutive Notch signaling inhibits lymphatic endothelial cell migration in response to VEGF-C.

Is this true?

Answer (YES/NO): YES